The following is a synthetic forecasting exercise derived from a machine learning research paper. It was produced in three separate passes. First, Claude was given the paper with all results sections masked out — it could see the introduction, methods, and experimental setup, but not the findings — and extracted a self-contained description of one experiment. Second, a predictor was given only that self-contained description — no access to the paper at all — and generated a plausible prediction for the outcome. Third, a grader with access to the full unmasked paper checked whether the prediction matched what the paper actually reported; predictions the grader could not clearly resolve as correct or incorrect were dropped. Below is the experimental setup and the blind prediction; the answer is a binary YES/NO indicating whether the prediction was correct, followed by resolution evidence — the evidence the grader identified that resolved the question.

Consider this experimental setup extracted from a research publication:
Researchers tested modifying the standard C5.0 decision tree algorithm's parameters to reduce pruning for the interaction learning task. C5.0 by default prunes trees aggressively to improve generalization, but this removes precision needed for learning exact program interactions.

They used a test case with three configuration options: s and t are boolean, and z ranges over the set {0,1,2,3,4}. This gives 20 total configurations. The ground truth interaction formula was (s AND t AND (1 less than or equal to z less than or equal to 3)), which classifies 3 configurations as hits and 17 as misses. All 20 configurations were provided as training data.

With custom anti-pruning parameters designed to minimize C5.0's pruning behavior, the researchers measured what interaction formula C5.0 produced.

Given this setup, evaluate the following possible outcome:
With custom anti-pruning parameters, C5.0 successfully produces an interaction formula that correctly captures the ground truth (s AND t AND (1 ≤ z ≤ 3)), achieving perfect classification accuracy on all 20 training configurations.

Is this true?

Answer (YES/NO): NO